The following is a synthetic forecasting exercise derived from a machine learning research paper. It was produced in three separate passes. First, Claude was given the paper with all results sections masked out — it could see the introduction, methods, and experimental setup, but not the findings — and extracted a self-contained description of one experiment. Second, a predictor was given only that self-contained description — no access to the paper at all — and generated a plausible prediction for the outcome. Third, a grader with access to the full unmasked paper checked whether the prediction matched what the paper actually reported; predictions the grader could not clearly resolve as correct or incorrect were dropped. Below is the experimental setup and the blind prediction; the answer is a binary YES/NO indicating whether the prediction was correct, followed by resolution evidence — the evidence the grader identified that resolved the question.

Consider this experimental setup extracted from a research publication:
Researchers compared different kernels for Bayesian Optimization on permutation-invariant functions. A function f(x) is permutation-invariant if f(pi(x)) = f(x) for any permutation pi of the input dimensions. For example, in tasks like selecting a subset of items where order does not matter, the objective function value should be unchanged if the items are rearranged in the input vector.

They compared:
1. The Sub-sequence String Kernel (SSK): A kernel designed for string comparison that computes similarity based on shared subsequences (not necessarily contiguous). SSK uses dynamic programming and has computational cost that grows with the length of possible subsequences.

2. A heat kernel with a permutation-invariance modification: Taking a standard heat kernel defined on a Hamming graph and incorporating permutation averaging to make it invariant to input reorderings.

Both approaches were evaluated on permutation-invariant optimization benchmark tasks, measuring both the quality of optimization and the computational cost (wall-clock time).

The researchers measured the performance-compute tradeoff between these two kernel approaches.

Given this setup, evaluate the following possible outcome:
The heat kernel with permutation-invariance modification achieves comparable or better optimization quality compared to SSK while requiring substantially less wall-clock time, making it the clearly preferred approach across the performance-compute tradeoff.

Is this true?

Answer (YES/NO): YES